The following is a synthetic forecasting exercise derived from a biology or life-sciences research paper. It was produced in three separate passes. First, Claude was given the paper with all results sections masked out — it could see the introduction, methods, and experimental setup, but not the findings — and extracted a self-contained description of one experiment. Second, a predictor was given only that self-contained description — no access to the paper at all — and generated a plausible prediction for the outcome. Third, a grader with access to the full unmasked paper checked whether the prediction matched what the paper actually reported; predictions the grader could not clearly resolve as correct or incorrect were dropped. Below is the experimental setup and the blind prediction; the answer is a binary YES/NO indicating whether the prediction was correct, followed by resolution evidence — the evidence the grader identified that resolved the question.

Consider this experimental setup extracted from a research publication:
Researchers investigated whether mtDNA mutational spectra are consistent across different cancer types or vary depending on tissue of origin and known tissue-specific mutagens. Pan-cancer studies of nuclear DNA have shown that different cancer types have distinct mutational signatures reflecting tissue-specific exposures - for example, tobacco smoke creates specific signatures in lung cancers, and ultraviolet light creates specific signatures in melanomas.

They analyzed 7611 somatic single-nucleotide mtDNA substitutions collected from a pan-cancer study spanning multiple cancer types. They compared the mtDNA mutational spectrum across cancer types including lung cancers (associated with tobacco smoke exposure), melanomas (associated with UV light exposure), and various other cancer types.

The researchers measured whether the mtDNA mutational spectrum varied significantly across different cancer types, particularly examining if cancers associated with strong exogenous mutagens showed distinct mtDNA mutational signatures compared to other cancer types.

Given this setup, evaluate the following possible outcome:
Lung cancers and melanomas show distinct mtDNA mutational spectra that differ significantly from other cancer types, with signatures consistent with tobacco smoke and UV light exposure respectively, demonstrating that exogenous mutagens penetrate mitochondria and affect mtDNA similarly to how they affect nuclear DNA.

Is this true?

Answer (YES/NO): NO